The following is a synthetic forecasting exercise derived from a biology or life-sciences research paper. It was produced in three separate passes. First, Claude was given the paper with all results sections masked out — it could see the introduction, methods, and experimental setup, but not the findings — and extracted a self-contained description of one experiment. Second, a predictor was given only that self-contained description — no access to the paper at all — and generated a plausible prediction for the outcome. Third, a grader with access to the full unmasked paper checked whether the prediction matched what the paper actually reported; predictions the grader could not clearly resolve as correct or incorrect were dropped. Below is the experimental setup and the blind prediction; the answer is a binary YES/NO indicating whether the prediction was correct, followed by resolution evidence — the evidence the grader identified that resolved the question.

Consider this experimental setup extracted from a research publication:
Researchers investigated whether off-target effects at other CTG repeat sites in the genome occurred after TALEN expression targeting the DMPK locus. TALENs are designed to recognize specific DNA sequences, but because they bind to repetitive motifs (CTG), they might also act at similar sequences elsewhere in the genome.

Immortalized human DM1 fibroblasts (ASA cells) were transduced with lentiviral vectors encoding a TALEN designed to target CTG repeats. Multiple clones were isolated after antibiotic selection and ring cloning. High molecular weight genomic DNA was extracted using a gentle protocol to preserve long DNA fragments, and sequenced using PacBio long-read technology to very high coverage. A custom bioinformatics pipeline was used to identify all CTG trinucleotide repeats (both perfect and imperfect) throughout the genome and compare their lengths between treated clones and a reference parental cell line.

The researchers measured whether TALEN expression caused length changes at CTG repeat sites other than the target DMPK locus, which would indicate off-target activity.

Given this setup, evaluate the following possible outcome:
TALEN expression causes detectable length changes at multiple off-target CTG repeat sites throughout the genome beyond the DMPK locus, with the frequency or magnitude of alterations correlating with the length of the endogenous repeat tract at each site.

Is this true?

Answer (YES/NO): NO